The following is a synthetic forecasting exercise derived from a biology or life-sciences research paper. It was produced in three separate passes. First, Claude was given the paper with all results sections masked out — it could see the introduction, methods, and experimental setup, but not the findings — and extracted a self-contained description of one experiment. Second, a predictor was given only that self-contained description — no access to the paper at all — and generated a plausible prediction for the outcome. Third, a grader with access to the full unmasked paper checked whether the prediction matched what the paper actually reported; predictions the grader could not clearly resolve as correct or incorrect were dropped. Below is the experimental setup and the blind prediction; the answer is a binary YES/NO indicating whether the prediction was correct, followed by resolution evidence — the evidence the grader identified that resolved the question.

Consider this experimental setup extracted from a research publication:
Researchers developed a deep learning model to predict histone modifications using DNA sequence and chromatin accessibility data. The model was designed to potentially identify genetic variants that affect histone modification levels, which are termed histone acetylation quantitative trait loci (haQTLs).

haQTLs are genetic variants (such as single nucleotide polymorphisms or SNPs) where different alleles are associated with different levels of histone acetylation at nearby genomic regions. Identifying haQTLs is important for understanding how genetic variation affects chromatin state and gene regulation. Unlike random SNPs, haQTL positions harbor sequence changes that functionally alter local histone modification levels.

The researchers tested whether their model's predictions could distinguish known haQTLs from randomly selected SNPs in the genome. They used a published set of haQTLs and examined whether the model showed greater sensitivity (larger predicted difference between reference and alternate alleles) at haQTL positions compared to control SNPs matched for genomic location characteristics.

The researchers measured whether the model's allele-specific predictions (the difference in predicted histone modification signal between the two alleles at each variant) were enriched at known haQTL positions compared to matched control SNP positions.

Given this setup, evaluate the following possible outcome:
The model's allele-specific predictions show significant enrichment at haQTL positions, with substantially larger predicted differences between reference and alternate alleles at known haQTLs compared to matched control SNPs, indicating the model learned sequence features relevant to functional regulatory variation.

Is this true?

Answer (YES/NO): YES